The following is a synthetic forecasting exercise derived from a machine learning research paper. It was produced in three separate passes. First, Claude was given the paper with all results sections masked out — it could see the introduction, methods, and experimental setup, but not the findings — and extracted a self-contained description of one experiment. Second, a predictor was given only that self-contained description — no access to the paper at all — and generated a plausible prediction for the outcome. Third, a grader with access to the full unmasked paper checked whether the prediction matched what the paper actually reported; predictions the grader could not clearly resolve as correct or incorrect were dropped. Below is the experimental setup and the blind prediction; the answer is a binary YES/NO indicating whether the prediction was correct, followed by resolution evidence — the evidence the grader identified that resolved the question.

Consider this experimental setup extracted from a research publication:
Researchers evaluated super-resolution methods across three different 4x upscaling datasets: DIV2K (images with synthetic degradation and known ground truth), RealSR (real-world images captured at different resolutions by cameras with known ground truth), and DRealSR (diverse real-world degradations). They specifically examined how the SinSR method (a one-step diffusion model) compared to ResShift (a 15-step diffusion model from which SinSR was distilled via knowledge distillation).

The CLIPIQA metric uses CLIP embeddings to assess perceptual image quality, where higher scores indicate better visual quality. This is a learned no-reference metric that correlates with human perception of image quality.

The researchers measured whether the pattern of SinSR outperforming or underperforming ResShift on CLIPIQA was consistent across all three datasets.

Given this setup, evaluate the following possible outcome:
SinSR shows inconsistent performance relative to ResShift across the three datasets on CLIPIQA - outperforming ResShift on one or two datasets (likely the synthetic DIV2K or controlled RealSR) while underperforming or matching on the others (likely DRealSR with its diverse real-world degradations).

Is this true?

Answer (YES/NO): NO